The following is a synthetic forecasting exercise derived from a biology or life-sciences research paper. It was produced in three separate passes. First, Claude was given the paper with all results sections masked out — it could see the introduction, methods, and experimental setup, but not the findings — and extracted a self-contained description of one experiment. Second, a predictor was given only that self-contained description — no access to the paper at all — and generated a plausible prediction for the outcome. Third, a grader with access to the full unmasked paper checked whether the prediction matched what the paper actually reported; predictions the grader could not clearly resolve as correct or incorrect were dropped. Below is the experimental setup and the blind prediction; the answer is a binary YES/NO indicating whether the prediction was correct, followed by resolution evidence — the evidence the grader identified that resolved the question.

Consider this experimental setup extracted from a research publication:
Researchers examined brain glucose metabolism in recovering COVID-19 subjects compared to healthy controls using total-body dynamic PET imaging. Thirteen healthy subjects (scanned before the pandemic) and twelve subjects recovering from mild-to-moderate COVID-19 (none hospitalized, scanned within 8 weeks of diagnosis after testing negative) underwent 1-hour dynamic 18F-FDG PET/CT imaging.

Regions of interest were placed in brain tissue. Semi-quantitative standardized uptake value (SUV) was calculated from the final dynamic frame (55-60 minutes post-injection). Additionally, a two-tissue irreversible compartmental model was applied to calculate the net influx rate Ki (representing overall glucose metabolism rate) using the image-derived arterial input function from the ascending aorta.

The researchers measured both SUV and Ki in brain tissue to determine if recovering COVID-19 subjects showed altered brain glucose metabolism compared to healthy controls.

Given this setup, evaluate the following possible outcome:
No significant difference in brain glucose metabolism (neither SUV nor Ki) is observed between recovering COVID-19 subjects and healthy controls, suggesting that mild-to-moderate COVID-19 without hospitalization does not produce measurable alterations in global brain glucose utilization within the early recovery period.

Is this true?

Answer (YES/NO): YES